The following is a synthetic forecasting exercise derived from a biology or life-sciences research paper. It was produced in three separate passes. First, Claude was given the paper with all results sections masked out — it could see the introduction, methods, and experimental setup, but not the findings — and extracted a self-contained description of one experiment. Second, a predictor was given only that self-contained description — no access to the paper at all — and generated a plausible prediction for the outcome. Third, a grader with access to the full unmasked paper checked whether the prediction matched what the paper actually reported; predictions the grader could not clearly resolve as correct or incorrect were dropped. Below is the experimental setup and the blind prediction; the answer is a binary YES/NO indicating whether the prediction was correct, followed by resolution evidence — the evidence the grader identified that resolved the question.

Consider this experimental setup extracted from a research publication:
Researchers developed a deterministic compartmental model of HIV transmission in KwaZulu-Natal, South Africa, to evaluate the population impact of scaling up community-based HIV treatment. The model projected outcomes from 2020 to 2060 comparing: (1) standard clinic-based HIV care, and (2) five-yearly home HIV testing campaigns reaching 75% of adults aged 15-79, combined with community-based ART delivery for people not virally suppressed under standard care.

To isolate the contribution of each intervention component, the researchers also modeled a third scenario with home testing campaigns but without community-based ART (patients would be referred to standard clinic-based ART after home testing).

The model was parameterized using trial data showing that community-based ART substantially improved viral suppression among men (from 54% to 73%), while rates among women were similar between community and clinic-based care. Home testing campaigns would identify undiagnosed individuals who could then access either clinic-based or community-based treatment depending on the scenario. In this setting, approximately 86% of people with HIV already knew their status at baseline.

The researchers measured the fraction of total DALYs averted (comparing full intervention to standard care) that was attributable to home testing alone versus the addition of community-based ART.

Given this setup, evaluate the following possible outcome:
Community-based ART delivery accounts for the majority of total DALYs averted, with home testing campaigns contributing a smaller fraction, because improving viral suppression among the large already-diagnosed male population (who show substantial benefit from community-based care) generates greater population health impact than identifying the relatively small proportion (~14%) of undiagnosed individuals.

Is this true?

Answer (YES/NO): YES